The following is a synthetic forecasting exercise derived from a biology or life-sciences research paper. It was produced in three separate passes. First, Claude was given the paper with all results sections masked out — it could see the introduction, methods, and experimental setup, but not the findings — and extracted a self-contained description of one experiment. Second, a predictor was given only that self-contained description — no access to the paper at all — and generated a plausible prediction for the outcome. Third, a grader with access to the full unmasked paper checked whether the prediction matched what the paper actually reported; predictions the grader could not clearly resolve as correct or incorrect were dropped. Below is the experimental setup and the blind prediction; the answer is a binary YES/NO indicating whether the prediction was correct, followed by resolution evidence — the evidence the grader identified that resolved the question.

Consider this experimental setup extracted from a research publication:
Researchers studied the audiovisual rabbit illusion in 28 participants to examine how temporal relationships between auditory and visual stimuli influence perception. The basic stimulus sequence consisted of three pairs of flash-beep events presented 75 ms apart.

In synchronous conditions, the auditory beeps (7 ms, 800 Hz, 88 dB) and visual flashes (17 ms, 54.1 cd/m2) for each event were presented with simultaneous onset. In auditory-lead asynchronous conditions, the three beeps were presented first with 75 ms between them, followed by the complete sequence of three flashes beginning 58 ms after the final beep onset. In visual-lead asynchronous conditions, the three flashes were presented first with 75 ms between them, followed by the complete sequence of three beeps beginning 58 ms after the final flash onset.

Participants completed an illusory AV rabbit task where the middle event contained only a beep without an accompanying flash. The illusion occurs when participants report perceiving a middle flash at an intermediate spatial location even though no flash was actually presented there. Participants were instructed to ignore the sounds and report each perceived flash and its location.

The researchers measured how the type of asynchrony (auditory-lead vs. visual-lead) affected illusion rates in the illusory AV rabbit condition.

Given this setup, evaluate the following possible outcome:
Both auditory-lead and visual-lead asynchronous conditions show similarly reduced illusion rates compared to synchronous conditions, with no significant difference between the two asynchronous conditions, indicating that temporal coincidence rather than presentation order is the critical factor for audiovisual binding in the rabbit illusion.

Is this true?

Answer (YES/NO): NO